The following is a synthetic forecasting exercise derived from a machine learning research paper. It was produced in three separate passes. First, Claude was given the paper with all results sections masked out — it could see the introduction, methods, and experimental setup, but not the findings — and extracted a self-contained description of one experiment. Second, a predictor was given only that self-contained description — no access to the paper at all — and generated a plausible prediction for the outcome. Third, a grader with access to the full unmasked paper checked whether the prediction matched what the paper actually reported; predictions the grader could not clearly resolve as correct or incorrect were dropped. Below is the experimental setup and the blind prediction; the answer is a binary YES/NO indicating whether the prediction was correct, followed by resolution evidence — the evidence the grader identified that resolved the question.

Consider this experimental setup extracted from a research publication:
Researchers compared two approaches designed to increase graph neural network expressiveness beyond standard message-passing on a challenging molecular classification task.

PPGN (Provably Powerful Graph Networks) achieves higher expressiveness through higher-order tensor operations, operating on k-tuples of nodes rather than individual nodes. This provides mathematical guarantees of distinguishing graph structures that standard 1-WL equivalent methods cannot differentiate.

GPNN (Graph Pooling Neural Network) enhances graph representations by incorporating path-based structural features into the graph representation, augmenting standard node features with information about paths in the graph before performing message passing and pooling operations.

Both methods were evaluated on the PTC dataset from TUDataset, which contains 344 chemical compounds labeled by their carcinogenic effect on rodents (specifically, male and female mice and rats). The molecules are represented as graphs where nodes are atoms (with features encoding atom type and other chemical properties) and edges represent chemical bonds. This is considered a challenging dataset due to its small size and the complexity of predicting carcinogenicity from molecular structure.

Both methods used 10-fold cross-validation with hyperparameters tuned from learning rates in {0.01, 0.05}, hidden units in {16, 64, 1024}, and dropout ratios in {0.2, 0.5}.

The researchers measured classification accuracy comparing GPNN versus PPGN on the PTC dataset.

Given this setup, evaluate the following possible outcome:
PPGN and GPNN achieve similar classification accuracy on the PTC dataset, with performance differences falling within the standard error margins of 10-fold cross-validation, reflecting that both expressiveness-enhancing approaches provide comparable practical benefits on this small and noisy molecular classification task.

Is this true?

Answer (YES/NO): NO